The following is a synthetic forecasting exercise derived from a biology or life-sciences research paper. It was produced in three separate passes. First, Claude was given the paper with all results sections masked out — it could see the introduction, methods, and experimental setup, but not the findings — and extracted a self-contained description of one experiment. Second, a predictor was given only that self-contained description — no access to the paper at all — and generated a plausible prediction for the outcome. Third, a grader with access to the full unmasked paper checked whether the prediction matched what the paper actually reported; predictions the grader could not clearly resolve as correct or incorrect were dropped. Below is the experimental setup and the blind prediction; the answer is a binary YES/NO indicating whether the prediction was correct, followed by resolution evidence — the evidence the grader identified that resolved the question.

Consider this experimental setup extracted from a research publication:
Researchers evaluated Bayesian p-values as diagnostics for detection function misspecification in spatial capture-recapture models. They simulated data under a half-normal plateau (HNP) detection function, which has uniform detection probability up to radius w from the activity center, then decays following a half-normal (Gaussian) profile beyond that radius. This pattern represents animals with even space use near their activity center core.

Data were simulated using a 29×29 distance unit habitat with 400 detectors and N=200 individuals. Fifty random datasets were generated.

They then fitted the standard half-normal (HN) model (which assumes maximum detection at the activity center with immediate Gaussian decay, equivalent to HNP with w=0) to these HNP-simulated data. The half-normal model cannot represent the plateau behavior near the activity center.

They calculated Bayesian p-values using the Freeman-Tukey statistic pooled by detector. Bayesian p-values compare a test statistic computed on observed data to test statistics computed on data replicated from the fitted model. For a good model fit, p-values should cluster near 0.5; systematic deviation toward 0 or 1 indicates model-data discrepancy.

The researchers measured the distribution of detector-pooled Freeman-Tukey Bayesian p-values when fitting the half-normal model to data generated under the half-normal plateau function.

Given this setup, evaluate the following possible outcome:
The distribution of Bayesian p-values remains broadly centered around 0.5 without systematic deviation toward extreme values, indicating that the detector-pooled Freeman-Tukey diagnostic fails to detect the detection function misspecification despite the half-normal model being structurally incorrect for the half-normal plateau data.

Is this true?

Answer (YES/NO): YES